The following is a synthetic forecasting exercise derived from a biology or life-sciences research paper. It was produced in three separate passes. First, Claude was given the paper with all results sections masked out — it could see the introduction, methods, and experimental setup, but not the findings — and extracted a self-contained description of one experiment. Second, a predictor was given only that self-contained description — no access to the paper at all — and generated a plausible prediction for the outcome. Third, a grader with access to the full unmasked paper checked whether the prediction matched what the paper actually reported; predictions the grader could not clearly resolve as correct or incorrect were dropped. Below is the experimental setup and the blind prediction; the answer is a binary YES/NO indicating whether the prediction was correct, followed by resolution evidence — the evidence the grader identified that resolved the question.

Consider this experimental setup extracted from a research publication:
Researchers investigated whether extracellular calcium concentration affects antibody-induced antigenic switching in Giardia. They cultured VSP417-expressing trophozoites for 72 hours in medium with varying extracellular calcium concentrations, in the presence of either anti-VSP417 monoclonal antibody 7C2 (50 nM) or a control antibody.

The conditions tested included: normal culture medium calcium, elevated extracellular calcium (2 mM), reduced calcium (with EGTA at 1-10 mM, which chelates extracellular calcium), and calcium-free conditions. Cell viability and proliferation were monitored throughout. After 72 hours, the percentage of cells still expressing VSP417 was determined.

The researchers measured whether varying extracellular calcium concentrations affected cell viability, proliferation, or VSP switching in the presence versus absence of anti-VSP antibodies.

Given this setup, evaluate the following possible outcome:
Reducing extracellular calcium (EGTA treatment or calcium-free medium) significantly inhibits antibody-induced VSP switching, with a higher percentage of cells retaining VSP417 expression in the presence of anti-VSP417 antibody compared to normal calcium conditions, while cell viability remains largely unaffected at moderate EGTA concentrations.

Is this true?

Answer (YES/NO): NO